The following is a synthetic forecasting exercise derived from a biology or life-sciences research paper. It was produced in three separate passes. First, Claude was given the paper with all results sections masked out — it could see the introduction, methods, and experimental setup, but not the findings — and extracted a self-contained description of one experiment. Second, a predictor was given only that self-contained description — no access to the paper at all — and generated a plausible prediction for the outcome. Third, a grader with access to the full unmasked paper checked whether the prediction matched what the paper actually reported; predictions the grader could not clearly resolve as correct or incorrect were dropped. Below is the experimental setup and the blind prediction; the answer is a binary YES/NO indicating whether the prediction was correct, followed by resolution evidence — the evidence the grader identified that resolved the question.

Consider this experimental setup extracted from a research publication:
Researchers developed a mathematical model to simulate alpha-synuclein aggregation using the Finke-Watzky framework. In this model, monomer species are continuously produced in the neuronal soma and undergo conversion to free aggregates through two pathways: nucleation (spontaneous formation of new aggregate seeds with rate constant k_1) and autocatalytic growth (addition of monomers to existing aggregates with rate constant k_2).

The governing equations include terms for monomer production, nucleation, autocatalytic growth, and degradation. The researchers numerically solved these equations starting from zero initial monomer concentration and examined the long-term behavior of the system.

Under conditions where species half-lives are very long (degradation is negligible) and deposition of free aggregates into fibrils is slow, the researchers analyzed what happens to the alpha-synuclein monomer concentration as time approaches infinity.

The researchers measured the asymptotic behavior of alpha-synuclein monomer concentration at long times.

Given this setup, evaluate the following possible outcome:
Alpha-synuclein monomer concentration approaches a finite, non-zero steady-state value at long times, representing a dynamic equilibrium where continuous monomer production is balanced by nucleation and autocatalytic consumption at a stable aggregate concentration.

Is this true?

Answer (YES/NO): NO